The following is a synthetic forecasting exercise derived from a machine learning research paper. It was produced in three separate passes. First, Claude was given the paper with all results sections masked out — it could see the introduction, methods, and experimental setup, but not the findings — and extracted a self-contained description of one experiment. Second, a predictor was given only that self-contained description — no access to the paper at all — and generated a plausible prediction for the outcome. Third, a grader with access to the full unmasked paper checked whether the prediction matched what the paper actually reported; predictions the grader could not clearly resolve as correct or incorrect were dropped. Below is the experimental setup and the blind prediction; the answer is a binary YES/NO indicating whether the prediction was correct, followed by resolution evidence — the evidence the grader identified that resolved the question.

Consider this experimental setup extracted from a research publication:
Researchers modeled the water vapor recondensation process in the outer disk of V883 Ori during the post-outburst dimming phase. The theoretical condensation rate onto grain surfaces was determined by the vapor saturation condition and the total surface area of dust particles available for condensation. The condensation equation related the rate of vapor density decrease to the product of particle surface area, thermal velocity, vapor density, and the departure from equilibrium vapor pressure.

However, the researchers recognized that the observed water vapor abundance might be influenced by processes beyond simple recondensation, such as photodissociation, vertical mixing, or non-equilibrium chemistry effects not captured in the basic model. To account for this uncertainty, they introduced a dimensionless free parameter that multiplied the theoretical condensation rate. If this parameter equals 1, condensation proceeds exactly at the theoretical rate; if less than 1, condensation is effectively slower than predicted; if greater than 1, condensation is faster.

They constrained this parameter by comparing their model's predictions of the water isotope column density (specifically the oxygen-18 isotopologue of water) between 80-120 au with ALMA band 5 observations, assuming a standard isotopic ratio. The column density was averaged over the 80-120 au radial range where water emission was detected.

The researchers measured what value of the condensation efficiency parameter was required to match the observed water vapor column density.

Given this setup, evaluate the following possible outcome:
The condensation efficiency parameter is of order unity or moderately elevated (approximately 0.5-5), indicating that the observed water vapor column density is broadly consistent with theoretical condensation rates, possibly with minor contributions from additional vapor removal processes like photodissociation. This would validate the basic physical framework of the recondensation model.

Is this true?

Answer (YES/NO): YES